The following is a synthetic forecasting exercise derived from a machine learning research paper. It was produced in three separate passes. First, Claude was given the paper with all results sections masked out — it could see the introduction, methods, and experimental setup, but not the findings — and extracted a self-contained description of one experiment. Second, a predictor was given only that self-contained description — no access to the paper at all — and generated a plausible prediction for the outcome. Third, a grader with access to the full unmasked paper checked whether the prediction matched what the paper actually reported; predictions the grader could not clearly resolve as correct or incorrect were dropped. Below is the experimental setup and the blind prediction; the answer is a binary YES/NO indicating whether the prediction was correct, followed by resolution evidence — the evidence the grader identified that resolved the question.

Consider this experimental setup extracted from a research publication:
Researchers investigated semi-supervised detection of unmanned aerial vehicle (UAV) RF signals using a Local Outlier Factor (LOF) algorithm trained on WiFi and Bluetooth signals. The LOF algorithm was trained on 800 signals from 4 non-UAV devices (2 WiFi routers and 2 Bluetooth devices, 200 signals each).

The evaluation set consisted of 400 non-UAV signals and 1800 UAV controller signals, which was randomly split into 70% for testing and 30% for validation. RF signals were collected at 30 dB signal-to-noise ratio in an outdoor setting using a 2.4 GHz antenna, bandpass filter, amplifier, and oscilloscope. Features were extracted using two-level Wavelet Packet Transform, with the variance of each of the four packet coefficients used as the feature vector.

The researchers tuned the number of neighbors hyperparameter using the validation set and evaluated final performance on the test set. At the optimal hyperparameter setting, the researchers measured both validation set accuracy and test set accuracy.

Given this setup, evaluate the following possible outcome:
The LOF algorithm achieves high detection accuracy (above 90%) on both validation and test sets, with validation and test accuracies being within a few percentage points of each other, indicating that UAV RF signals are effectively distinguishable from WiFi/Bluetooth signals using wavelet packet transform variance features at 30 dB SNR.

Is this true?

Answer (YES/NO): YES